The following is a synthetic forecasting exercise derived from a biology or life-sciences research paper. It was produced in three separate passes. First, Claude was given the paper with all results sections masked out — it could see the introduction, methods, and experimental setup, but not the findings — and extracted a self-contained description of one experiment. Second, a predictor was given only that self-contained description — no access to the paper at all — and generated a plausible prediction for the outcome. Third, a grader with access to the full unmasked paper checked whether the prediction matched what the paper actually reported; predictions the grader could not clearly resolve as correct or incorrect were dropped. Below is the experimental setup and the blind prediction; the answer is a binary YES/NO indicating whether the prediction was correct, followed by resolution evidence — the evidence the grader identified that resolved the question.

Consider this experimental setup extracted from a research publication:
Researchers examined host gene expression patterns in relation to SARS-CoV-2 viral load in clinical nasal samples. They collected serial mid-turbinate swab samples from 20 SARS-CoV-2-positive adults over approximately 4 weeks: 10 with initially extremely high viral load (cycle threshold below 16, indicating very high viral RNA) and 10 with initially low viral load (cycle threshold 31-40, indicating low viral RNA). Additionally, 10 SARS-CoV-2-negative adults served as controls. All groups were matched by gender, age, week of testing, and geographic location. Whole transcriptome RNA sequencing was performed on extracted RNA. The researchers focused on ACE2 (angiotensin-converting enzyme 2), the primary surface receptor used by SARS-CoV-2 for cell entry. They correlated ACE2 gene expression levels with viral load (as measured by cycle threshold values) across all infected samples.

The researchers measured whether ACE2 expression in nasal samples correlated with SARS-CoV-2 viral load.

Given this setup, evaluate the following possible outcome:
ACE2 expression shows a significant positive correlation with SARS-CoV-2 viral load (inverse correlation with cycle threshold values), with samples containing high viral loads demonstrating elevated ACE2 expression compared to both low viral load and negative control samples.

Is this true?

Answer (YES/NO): NO